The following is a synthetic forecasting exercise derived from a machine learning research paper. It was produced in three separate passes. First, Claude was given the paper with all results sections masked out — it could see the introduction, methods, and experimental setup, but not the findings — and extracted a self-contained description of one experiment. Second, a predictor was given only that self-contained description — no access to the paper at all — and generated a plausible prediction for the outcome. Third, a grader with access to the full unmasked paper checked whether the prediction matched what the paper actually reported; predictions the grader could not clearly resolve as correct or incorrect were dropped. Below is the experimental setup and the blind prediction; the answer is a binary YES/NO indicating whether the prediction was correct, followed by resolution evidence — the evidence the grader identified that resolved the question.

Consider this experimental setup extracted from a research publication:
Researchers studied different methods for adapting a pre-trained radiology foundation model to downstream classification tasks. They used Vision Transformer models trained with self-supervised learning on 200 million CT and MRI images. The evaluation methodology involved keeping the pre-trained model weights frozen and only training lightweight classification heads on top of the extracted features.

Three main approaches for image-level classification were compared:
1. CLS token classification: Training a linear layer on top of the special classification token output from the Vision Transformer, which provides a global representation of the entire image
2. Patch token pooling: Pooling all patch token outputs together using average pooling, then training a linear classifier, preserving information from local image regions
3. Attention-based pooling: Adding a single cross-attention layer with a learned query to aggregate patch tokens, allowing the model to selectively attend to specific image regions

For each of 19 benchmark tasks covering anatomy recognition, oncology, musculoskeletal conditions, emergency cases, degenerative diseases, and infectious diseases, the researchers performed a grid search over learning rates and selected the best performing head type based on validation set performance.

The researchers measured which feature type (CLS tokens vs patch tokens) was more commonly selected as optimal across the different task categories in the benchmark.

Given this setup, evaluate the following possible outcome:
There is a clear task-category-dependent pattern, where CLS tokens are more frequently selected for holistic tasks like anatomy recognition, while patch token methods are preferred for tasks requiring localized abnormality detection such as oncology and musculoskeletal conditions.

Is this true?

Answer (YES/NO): NO